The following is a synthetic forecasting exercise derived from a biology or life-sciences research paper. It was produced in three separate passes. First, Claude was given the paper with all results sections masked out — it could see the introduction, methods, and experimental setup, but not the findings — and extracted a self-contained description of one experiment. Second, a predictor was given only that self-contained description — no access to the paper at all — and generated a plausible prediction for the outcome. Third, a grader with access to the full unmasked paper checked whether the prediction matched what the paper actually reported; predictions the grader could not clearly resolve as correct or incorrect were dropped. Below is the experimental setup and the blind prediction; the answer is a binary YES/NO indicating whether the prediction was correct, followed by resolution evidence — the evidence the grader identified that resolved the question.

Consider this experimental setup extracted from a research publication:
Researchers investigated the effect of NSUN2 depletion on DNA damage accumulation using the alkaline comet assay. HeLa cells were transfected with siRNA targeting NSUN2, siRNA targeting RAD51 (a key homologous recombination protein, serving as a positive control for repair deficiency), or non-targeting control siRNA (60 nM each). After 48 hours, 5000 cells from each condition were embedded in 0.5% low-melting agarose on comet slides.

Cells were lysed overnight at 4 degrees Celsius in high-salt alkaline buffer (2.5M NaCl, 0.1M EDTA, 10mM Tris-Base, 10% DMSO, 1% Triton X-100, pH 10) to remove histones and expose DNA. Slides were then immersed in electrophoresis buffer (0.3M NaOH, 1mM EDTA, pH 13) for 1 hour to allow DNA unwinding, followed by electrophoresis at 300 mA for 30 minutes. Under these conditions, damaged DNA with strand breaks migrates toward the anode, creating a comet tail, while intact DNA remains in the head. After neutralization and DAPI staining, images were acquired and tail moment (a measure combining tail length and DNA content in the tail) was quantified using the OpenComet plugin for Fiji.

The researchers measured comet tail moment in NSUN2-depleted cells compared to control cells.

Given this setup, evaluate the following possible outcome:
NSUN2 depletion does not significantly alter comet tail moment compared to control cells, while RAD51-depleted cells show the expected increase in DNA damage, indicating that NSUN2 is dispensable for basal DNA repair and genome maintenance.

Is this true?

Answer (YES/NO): NO